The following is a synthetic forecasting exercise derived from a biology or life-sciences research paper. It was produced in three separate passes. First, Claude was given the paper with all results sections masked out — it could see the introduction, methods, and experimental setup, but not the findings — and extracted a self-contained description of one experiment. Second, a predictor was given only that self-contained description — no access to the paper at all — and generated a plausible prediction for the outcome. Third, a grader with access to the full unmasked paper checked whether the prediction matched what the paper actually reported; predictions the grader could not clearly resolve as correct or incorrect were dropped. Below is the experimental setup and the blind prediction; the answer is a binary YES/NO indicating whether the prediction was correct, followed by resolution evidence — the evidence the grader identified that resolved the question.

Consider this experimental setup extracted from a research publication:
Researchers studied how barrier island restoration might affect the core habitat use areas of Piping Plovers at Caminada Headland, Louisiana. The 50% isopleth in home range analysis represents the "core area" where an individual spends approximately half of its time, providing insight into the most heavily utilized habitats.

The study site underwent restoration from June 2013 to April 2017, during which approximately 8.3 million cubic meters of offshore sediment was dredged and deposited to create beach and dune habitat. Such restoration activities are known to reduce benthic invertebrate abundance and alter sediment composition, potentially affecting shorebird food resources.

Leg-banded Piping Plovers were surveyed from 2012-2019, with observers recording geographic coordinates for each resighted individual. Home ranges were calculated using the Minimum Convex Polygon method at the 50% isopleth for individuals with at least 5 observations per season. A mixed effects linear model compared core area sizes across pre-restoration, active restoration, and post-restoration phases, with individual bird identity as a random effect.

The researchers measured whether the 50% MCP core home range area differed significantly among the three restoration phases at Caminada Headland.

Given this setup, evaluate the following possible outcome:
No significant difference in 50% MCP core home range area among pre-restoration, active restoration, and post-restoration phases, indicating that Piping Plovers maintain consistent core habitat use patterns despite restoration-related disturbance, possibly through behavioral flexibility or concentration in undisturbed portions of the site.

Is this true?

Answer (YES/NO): NO